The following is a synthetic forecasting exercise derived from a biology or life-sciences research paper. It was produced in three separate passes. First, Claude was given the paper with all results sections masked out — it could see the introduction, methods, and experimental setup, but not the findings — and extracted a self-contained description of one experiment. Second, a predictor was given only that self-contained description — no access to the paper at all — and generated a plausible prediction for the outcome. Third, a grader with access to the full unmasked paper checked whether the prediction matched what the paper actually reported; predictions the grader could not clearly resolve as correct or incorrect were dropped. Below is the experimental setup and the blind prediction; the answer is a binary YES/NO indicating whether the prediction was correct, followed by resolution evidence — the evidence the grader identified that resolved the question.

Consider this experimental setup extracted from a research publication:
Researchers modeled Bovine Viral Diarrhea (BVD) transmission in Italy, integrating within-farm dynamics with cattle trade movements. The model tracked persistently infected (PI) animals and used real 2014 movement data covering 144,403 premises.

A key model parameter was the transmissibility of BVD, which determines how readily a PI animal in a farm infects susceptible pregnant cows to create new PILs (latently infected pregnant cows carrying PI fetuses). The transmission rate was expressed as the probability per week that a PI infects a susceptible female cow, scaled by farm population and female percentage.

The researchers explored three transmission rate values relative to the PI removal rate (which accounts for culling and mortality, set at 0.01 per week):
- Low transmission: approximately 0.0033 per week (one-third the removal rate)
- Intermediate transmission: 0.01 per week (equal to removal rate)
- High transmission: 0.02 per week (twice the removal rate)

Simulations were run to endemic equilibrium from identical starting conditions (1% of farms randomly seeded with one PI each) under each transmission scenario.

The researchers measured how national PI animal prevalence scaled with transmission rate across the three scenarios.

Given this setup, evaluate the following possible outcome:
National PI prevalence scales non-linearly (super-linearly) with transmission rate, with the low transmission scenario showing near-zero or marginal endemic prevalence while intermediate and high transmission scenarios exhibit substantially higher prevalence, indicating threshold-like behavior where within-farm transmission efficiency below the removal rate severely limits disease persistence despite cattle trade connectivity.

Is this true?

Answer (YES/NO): NO